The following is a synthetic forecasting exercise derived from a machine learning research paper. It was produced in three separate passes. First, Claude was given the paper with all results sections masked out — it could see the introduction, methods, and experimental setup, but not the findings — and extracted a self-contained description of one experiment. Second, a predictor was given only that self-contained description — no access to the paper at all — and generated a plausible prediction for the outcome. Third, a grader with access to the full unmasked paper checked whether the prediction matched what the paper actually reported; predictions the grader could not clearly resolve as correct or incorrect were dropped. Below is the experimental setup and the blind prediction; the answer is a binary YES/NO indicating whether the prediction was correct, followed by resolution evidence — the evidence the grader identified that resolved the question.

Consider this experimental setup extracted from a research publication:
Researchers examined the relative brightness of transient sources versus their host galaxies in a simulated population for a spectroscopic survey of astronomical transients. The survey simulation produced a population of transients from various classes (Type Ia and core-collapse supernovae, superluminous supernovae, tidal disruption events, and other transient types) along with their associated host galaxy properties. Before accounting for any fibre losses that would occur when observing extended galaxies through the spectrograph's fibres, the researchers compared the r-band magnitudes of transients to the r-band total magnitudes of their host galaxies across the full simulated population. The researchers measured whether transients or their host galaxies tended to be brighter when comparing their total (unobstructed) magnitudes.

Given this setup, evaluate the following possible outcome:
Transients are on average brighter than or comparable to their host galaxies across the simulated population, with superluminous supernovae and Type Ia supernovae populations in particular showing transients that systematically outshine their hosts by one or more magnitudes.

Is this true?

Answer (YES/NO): NO